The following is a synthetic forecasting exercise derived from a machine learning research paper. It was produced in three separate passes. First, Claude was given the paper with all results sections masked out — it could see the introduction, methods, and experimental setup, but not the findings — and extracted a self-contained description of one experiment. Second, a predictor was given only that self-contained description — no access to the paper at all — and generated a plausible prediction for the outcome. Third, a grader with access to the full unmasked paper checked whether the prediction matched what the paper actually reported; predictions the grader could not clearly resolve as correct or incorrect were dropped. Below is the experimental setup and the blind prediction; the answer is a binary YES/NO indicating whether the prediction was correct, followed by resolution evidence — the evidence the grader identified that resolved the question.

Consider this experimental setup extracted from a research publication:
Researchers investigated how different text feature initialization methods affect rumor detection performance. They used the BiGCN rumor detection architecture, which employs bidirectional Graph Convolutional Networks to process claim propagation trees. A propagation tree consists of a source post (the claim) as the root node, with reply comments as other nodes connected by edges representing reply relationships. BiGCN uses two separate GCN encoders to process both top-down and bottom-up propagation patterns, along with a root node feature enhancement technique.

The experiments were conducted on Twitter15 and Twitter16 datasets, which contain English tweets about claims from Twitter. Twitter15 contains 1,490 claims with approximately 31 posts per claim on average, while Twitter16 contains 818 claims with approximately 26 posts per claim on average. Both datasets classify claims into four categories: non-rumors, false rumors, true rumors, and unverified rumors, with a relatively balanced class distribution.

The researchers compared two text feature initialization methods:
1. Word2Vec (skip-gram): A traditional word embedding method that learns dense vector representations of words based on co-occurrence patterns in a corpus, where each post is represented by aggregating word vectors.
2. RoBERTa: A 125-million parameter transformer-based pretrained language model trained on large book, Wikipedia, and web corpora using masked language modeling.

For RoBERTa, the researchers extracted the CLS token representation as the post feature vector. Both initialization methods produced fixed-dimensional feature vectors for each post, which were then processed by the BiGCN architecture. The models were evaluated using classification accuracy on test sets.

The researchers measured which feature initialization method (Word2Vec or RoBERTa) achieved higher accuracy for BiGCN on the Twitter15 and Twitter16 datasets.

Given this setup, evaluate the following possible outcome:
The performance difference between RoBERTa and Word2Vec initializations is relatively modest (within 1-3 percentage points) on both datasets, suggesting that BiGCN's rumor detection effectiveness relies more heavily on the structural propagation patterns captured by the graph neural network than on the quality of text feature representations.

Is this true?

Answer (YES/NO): YES